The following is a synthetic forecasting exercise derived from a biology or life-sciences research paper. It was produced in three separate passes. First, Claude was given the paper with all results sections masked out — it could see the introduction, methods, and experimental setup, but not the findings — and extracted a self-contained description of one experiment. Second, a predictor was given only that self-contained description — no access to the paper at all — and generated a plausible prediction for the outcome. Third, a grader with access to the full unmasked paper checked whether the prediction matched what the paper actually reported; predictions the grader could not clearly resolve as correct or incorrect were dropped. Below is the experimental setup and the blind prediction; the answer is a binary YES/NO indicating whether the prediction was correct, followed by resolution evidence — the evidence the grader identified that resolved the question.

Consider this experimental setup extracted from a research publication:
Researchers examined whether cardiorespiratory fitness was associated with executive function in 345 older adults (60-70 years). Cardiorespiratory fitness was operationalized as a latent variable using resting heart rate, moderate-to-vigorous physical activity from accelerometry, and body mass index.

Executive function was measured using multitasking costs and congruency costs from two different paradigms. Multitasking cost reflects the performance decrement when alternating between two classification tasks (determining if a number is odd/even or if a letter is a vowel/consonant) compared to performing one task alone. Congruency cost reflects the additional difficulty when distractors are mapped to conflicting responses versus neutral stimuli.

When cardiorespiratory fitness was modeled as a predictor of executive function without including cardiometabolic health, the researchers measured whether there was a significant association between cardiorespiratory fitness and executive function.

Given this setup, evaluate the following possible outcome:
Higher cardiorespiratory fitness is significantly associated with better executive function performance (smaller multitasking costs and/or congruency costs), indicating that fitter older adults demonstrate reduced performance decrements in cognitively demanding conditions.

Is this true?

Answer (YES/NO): YES